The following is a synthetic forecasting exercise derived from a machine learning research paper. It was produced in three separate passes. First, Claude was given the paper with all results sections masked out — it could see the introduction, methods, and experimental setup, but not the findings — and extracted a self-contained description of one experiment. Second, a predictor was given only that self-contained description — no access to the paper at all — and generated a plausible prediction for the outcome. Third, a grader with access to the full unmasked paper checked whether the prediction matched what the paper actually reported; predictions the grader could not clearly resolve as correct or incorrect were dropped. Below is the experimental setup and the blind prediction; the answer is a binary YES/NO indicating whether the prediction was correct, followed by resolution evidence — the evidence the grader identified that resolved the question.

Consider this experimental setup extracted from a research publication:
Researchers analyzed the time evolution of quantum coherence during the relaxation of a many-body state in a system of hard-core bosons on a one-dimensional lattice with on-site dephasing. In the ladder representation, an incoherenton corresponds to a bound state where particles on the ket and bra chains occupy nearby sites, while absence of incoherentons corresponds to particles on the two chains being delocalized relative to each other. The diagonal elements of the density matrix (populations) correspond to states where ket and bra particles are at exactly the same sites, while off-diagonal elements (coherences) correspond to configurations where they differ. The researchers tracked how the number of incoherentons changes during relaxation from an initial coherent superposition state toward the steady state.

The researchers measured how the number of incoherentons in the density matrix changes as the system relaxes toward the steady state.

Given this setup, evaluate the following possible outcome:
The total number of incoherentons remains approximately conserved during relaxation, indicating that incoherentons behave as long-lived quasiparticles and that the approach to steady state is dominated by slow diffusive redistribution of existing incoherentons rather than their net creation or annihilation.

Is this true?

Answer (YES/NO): NO